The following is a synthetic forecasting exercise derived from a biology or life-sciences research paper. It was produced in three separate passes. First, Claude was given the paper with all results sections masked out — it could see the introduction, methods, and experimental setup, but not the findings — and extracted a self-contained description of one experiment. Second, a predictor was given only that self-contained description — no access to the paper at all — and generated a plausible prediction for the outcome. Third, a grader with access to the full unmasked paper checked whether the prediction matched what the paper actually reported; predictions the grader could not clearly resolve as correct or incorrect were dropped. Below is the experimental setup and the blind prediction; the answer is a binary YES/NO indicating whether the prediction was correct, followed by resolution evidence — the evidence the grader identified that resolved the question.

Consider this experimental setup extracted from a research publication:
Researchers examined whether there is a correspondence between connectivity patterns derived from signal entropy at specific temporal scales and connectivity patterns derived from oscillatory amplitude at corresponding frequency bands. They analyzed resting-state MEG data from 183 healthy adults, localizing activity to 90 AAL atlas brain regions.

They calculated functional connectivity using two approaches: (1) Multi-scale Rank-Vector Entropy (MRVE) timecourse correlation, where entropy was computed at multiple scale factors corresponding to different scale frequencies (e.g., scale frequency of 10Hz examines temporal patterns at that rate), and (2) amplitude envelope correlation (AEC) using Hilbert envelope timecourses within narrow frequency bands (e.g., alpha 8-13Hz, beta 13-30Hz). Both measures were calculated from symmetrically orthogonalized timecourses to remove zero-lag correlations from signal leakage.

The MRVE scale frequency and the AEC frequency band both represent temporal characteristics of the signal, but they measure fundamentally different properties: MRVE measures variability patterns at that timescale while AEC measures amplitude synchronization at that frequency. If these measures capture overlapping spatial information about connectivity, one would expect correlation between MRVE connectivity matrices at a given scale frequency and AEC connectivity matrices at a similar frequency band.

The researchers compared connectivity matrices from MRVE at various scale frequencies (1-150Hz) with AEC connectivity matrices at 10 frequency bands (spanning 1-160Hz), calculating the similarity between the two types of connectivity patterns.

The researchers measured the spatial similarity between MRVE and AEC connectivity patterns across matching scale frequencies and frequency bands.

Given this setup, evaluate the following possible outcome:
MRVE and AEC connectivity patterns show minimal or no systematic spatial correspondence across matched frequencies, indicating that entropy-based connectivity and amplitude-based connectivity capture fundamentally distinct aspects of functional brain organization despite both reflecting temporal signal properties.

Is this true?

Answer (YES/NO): NO